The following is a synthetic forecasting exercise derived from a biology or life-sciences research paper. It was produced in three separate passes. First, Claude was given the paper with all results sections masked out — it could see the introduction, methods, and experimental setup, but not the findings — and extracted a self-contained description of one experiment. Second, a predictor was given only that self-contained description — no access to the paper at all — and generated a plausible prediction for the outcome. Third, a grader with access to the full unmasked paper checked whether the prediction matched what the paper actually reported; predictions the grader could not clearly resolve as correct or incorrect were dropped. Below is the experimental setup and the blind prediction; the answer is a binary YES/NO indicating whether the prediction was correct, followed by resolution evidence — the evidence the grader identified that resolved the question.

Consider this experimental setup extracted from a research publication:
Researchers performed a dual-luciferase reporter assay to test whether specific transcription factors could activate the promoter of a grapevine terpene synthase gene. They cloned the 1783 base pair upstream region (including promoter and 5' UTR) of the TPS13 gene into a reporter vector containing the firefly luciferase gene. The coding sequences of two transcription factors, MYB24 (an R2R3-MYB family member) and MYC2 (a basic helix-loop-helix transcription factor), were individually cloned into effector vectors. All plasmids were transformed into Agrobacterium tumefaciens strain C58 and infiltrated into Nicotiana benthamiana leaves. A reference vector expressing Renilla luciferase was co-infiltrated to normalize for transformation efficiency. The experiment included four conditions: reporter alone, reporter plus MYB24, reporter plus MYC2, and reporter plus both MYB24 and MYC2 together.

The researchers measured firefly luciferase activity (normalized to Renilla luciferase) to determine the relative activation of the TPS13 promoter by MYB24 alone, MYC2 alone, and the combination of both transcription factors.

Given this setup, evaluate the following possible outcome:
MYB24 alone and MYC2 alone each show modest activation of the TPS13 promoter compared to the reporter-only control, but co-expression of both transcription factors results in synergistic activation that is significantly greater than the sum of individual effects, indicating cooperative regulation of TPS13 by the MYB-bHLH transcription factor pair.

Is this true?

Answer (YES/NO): NO